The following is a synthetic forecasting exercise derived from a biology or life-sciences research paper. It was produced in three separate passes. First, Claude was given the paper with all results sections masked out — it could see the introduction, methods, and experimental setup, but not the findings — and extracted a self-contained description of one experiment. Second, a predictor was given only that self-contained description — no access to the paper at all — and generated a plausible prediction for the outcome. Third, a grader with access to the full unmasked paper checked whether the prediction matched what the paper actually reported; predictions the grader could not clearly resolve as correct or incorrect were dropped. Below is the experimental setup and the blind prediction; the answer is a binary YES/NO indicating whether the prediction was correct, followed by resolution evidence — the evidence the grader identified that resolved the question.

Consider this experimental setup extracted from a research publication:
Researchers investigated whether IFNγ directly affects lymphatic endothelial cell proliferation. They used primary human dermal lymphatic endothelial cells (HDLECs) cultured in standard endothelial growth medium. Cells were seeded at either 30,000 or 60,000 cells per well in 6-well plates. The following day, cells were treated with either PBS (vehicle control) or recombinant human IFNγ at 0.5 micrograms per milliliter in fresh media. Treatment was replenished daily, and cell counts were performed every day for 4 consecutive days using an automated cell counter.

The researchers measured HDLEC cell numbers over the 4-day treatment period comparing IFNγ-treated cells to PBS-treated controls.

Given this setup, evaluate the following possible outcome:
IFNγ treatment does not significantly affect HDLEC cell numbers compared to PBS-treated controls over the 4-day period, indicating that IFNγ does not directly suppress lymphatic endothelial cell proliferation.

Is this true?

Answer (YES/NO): NO